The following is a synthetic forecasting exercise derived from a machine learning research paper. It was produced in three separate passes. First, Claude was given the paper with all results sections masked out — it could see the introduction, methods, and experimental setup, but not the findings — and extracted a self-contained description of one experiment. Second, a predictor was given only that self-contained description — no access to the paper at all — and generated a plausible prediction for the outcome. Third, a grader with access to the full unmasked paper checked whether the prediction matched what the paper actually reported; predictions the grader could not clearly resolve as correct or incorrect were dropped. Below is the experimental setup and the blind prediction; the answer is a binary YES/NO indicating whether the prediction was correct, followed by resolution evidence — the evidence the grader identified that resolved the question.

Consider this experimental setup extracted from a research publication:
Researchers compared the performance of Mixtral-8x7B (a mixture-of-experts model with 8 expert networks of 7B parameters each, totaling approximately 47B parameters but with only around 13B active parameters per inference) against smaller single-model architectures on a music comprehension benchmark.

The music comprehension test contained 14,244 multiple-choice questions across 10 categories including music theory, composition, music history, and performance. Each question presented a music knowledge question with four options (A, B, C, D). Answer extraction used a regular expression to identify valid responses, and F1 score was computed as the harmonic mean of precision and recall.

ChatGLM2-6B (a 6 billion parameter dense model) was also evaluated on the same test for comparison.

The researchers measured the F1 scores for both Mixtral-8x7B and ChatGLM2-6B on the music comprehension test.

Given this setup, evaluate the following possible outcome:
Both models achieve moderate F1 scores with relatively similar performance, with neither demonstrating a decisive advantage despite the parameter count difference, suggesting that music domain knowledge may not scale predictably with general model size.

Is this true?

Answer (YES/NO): NO